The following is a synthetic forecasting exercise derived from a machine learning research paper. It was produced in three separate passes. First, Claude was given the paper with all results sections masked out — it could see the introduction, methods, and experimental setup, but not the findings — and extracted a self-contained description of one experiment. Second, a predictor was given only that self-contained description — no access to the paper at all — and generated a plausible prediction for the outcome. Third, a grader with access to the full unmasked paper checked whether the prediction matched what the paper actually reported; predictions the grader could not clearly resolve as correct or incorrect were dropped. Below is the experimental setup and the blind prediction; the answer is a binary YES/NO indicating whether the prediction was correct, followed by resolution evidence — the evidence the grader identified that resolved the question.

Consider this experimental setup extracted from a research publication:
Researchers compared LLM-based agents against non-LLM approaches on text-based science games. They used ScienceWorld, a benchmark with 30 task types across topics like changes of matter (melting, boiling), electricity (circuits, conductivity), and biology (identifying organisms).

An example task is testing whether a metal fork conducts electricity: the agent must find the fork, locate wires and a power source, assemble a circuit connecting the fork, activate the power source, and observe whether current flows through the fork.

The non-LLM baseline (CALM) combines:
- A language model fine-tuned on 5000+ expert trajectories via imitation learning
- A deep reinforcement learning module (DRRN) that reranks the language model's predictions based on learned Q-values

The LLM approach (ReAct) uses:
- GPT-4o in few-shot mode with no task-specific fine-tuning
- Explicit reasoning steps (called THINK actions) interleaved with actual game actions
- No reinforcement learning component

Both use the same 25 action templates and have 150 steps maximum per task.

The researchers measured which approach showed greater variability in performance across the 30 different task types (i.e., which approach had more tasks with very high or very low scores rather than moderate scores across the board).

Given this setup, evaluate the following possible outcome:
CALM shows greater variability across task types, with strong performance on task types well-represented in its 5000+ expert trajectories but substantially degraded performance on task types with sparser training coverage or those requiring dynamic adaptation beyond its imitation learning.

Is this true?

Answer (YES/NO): NO